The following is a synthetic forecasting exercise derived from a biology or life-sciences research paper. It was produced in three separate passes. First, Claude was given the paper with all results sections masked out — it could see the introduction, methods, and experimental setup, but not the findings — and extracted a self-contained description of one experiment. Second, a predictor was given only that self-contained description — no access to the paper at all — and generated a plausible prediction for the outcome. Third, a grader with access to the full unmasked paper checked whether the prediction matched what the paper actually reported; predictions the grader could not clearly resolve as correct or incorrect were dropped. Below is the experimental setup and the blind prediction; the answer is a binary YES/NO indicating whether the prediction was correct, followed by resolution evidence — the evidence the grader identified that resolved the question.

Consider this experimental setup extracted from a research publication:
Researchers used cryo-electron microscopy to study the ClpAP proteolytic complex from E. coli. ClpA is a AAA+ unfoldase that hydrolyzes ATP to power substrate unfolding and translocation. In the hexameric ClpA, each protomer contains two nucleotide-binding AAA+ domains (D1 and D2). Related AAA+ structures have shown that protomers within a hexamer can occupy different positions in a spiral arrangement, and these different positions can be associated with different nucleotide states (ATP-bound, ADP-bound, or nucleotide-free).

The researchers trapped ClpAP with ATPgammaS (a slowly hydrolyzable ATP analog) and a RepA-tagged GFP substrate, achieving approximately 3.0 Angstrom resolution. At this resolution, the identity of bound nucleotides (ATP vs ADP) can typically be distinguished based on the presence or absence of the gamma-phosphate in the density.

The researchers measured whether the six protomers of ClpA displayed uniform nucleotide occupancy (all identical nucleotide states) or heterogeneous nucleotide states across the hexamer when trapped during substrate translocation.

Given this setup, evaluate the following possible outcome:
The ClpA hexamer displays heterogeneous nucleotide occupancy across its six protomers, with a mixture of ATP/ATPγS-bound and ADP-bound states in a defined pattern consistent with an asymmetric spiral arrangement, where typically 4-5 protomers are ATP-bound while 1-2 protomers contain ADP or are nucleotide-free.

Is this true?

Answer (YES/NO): NO